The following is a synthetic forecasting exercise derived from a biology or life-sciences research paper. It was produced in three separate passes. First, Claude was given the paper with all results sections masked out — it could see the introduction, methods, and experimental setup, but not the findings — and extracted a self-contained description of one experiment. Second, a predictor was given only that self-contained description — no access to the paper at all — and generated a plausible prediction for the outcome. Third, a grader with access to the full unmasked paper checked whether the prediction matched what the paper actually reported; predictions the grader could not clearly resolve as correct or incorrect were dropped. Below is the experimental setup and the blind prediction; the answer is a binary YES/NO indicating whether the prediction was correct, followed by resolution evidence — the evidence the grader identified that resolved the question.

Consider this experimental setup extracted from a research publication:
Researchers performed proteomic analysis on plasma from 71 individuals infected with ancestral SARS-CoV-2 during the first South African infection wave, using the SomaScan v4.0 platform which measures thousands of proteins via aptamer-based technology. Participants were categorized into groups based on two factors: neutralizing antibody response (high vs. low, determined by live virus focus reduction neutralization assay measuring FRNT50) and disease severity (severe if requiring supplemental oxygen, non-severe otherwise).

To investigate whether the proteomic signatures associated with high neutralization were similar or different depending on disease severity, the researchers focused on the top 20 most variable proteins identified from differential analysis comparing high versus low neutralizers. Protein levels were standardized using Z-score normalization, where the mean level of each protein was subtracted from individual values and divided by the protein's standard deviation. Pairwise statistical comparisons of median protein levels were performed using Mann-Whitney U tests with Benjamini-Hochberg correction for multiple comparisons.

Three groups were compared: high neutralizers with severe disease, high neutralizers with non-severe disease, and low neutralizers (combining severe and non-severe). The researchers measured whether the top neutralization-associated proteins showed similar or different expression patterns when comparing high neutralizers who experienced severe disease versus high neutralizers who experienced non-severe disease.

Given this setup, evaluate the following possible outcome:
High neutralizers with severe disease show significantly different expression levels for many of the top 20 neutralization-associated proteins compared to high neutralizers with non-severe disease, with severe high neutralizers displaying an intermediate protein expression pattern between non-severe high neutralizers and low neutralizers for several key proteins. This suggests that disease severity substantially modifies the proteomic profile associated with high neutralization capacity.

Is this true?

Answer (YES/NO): NO